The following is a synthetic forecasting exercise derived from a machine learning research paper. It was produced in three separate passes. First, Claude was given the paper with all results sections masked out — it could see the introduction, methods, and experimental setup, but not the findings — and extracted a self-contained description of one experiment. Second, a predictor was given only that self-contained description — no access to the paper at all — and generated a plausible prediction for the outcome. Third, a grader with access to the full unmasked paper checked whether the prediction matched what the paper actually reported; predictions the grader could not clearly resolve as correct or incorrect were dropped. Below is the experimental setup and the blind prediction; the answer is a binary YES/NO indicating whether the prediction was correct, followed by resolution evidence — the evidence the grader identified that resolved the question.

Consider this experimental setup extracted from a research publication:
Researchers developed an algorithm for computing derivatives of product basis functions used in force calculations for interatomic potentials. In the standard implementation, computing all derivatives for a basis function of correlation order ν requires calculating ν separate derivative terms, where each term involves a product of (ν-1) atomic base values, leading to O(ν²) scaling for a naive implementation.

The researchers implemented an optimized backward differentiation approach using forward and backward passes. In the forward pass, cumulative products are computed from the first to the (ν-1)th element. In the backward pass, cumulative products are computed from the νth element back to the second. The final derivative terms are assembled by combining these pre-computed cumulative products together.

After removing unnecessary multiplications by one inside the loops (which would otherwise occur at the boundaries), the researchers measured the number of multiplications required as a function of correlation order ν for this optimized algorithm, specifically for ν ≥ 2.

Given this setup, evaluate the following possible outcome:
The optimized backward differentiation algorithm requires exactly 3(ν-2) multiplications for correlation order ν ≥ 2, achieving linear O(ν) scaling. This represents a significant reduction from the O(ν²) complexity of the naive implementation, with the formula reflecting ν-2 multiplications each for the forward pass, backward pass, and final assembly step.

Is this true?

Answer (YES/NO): NO